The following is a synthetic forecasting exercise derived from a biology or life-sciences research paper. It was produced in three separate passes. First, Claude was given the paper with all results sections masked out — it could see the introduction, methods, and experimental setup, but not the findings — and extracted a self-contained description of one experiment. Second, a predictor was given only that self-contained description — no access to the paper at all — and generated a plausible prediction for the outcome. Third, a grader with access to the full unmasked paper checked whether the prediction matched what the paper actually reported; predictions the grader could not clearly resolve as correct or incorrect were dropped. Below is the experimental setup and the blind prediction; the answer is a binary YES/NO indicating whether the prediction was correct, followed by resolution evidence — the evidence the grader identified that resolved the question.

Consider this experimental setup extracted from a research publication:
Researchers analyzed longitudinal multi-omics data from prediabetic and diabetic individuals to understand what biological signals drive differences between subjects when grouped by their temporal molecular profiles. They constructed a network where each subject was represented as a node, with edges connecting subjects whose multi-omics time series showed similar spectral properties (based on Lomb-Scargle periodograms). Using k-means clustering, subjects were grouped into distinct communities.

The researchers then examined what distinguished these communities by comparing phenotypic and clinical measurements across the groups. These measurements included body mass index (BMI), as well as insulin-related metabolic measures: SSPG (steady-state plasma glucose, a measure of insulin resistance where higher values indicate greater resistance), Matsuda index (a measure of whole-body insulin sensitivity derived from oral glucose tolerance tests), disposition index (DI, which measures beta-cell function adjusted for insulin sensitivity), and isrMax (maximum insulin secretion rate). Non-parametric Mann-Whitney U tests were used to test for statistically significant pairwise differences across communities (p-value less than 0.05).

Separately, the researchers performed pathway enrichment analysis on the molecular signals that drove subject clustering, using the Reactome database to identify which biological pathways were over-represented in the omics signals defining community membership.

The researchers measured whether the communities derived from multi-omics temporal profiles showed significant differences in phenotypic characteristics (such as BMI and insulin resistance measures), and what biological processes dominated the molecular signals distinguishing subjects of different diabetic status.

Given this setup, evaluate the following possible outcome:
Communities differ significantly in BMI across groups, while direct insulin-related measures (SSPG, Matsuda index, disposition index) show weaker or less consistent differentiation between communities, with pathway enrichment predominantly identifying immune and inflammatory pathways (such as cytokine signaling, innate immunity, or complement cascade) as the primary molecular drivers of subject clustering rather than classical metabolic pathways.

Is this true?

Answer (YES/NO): NO